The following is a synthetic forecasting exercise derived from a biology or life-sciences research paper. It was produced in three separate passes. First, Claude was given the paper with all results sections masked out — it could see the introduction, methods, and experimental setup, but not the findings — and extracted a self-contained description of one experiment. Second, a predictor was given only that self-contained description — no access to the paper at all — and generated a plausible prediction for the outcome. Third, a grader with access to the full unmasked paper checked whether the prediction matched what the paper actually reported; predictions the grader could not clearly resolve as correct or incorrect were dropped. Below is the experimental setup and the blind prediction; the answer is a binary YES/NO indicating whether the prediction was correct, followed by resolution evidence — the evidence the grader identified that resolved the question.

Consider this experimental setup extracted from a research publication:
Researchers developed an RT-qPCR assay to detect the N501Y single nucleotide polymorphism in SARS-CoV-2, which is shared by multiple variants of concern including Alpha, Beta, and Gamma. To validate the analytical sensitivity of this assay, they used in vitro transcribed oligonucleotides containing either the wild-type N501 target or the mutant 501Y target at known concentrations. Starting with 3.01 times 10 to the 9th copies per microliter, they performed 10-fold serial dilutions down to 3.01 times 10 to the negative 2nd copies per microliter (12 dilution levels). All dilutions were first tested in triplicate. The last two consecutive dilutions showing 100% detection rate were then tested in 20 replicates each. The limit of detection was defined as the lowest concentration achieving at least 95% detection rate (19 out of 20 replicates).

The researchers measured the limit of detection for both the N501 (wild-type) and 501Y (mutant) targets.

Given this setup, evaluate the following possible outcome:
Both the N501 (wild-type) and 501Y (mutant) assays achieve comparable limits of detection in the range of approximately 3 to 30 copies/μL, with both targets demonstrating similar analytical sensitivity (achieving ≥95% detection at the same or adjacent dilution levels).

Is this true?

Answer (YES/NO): YES